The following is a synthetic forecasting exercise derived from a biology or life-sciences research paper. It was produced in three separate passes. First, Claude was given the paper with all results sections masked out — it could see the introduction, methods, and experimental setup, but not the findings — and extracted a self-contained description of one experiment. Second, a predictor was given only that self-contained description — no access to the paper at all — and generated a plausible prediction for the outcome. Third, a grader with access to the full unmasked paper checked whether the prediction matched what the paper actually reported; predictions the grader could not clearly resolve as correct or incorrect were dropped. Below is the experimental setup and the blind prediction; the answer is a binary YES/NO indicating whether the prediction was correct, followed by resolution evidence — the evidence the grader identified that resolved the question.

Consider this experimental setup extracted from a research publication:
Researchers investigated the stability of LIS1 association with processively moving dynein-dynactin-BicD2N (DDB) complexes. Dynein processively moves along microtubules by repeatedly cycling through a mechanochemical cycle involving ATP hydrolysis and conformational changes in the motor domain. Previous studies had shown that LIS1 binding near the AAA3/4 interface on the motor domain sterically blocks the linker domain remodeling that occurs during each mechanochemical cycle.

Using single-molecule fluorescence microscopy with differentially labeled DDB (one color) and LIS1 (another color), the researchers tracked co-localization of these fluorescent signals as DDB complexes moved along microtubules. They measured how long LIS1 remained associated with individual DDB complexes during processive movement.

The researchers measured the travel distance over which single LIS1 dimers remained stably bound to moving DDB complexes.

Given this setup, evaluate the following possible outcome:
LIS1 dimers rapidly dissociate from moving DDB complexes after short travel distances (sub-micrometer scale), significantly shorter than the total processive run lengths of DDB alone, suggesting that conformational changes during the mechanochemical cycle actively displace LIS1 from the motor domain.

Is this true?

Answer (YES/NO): NO